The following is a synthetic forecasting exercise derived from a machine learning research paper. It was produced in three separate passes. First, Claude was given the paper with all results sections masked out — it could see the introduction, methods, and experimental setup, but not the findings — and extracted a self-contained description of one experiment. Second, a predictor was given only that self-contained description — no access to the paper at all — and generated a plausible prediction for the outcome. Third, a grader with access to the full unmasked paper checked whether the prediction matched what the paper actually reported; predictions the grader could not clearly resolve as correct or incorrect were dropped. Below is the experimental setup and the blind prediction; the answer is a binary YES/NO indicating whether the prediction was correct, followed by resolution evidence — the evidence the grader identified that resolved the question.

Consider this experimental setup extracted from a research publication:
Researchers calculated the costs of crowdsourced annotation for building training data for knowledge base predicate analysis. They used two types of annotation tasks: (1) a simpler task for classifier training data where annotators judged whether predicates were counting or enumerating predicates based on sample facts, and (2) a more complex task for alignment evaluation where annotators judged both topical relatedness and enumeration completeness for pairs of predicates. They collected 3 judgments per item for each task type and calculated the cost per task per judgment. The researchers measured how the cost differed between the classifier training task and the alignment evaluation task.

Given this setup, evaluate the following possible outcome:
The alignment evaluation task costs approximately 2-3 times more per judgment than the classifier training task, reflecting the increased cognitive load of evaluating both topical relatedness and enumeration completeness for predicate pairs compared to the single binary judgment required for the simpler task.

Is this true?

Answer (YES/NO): YES